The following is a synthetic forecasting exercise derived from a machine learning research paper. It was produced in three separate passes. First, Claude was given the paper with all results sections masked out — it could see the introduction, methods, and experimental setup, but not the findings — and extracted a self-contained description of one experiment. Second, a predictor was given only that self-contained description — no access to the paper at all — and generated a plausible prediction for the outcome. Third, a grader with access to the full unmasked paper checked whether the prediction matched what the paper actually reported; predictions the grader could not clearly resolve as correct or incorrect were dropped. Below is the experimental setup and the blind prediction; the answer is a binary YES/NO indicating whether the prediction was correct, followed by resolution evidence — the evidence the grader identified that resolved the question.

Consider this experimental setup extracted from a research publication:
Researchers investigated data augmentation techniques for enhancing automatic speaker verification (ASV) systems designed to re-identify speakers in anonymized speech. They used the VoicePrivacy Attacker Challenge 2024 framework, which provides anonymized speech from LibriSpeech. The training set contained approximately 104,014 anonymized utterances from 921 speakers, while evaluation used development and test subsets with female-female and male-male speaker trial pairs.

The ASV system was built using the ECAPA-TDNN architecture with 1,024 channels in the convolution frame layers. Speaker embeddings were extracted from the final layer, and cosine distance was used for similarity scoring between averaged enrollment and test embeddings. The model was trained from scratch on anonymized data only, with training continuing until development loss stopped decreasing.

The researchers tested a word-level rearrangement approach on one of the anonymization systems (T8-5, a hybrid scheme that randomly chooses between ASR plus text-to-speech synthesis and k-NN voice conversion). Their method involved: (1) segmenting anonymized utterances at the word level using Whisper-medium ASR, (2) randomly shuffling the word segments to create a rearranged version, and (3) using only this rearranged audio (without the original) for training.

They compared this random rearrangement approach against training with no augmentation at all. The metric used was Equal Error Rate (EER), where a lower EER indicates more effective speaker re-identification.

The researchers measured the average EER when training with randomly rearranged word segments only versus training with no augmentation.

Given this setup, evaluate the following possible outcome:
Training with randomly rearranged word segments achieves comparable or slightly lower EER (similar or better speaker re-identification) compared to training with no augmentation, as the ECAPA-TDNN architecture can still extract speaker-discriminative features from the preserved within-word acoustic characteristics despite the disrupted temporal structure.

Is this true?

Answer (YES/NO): NO